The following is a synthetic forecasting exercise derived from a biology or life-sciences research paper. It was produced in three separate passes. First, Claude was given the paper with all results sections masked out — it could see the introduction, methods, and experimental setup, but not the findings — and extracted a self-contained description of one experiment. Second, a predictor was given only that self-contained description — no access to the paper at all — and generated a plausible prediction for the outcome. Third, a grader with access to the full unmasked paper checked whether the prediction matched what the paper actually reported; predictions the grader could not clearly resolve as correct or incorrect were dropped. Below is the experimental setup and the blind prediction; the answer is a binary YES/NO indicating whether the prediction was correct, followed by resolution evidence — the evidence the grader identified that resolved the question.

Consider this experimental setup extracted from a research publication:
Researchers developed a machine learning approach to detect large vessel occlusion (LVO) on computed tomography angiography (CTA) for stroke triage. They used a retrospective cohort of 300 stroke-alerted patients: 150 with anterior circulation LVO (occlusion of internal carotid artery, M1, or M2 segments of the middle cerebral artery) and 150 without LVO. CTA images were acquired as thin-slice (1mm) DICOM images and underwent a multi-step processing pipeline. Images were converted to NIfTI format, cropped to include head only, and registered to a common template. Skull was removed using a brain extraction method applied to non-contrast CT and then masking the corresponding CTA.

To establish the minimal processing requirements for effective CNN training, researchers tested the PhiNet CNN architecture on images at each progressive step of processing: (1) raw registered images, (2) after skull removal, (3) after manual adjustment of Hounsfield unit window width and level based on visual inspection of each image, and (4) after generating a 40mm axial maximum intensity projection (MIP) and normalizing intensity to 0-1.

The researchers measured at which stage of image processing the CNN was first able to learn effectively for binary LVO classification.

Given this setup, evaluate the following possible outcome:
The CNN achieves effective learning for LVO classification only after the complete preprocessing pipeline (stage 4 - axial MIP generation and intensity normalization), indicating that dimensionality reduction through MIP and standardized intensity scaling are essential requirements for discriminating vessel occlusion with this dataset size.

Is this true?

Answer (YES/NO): NO